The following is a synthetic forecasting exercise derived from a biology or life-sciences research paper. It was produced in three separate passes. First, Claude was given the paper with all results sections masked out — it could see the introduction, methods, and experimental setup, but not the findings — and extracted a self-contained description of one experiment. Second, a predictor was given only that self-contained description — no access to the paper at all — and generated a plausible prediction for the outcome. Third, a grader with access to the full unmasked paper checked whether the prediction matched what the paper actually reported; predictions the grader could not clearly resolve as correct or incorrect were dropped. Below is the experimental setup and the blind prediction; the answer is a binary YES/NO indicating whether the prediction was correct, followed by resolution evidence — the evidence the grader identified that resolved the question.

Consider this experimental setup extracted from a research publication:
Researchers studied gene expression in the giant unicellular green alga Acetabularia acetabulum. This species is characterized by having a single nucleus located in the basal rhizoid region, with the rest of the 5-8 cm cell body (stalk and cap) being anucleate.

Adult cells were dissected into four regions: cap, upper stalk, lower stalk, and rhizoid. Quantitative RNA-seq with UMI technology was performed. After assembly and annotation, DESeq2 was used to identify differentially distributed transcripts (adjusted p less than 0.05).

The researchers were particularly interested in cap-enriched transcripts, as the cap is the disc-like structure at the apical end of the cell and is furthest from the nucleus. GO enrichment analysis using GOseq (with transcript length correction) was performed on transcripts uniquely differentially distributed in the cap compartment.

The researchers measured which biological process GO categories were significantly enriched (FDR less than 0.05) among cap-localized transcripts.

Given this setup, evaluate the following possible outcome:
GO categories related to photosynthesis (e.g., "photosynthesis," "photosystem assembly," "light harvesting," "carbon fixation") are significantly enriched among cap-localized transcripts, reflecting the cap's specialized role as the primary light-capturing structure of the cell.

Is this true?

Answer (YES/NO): YES